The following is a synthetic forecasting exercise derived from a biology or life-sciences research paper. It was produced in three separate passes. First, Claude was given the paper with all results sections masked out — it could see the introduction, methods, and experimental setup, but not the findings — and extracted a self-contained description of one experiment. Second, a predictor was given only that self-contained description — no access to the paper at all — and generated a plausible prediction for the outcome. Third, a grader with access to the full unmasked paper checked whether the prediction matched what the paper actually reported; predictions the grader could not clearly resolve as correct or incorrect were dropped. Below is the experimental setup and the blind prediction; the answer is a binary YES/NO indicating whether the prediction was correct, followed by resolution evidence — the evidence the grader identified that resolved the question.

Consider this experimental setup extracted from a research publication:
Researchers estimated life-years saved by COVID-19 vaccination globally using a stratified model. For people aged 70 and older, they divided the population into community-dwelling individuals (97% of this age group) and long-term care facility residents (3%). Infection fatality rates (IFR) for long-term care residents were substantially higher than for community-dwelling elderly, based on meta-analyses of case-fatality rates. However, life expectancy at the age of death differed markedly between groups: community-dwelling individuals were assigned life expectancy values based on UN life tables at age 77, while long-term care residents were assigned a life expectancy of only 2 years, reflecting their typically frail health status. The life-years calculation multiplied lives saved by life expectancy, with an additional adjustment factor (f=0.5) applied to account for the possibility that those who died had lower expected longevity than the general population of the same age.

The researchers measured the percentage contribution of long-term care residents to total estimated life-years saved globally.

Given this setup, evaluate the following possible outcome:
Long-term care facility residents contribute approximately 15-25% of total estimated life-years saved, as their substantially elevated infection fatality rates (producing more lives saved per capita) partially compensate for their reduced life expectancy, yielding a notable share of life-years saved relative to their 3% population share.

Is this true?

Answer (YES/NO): NO